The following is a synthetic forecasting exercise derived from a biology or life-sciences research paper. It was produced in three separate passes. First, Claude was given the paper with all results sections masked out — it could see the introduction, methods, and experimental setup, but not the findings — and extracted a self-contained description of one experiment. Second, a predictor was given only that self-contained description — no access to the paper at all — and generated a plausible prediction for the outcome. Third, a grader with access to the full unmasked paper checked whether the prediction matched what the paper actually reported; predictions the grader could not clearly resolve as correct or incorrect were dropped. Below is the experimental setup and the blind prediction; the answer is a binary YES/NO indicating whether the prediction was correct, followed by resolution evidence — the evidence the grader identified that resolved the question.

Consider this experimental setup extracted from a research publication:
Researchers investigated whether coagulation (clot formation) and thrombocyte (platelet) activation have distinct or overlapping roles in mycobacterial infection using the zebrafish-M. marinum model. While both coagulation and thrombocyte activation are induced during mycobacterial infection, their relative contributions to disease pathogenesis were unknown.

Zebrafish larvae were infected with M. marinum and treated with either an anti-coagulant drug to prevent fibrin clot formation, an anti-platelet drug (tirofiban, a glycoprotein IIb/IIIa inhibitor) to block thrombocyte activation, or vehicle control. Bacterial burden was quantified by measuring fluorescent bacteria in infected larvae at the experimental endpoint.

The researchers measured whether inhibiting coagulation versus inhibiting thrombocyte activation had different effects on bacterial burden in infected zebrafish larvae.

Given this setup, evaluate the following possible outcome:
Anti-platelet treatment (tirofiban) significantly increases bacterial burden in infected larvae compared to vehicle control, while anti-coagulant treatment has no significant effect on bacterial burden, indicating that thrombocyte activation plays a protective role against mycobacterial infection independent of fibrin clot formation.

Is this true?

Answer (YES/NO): NO